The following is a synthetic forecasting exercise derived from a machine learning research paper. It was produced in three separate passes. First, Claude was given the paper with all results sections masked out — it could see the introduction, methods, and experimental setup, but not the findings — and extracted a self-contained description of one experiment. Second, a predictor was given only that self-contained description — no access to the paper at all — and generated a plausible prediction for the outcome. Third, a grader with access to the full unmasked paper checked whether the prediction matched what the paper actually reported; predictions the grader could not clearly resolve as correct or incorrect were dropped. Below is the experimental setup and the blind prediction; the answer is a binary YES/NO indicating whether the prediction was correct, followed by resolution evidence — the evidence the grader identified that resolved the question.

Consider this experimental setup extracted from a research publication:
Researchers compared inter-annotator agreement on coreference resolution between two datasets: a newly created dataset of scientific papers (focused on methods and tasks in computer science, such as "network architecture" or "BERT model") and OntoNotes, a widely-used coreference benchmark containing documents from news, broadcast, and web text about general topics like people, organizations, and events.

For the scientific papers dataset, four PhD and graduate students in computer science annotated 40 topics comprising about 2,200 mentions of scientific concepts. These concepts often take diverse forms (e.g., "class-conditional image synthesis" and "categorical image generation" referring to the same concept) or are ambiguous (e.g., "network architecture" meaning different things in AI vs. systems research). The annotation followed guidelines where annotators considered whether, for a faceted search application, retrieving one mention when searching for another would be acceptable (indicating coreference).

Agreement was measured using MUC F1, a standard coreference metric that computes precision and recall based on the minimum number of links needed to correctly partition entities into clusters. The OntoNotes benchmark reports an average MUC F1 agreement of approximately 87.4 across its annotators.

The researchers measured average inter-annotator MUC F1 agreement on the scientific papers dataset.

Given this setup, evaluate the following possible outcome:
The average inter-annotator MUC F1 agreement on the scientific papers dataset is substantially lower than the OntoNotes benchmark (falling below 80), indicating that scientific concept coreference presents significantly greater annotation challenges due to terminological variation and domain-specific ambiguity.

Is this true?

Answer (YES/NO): NO